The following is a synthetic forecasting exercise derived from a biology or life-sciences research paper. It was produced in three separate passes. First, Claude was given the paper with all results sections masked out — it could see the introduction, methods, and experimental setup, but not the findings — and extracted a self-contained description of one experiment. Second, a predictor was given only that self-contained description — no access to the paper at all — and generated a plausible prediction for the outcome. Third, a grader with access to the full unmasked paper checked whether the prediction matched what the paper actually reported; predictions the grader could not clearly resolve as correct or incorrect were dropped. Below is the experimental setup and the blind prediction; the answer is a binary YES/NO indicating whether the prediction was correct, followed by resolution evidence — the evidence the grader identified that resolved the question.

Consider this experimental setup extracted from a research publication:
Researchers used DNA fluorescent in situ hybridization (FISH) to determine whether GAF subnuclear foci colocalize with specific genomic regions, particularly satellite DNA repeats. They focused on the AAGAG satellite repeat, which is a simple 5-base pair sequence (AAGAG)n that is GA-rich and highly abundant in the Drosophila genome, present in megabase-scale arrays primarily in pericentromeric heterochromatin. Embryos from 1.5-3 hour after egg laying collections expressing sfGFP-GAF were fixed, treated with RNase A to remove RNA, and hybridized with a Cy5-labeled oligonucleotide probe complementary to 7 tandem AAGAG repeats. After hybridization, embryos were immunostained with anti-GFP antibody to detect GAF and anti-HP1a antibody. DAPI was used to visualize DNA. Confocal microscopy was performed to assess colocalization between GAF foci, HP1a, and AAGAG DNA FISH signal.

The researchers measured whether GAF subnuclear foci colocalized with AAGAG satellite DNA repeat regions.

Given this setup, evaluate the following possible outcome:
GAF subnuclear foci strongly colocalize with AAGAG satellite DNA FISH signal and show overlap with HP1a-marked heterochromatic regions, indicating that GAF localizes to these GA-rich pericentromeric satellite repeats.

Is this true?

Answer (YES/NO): YES